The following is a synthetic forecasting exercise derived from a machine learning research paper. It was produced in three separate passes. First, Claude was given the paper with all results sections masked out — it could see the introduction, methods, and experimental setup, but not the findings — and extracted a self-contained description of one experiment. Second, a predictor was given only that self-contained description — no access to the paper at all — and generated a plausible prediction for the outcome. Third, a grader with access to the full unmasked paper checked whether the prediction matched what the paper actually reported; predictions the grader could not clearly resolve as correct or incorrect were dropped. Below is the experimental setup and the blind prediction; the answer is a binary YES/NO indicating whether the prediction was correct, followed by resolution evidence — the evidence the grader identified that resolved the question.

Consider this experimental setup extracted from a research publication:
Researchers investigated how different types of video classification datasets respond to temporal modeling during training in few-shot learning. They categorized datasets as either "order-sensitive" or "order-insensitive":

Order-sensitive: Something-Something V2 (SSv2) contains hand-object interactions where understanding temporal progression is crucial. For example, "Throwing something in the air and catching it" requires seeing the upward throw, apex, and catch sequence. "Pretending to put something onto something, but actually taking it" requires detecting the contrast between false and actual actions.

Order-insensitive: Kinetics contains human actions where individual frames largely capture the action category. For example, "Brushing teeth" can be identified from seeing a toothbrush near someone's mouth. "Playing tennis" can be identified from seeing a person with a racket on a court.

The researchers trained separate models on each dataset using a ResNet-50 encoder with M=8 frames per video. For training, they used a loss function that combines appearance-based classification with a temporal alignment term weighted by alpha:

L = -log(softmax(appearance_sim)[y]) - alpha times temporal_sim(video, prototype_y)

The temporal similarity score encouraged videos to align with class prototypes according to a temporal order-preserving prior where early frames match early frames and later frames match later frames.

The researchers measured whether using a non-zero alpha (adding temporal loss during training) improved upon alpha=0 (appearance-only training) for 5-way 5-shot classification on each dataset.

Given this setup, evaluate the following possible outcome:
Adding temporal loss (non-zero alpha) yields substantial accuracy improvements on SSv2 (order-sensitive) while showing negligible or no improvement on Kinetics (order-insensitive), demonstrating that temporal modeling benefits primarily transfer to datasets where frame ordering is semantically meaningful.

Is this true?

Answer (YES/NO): YES